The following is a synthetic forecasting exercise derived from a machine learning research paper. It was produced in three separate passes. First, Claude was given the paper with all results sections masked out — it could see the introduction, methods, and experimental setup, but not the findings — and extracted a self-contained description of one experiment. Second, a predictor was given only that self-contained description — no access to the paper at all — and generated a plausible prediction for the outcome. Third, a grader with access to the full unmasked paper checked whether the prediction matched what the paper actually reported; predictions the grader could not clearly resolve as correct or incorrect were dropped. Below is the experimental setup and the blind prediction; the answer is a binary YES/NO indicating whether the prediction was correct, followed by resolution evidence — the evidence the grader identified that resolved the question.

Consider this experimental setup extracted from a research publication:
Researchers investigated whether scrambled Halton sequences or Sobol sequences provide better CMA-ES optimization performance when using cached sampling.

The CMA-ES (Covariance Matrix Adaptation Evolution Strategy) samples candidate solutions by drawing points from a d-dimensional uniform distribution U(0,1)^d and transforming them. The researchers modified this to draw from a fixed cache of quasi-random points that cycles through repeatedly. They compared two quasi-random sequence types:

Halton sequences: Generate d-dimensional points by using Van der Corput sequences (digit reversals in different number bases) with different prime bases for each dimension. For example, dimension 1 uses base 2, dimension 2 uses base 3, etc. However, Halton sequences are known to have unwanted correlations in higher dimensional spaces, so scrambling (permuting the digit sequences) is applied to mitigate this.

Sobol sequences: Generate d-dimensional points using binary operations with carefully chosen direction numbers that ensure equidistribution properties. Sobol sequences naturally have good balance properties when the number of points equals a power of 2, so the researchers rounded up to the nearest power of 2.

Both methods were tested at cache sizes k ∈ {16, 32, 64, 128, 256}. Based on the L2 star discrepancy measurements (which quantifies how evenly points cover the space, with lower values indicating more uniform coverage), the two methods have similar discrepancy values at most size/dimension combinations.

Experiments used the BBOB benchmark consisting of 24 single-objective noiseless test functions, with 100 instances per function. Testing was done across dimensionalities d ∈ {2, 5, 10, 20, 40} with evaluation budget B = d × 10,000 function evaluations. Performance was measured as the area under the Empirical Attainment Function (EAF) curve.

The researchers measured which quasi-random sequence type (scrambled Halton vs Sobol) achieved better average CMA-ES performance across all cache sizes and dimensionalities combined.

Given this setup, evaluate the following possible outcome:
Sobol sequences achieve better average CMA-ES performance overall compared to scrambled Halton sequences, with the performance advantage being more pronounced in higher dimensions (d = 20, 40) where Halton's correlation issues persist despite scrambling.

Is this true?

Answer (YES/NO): NO